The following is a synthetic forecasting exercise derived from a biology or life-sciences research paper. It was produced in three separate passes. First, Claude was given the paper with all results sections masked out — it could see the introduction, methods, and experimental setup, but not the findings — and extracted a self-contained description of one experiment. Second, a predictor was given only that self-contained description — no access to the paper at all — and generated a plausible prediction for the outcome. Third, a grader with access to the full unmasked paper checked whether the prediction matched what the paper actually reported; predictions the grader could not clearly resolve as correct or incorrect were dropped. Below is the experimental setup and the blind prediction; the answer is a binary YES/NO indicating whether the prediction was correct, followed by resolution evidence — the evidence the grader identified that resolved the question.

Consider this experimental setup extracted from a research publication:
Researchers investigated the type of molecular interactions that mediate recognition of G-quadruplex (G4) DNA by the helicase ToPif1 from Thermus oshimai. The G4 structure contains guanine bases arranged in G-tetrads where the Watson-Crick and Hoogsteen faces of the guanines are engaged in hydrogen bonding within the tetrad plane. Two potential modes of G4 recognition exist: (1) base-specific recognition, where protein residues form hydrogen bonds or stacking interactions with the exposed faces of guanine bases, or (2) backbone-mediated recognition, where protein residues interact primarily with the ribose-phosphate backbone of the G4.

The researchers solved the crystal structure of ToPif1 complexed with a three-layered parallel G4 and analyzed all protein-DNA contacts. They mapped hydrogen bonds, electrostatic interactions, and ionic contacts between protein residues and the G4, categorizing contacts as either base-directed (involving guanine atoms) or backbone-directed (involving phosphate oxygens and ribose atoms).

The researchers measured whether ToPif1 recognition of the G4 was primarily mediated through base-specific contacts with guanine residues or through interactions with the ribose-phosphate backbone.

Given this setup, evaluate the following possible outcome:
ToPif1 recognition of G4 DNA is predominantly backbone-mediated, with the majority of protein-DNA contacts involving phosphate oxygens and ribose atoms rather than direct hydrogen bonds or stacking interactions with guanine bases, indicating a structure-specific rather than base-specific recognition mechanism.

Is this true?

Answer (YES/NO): YES